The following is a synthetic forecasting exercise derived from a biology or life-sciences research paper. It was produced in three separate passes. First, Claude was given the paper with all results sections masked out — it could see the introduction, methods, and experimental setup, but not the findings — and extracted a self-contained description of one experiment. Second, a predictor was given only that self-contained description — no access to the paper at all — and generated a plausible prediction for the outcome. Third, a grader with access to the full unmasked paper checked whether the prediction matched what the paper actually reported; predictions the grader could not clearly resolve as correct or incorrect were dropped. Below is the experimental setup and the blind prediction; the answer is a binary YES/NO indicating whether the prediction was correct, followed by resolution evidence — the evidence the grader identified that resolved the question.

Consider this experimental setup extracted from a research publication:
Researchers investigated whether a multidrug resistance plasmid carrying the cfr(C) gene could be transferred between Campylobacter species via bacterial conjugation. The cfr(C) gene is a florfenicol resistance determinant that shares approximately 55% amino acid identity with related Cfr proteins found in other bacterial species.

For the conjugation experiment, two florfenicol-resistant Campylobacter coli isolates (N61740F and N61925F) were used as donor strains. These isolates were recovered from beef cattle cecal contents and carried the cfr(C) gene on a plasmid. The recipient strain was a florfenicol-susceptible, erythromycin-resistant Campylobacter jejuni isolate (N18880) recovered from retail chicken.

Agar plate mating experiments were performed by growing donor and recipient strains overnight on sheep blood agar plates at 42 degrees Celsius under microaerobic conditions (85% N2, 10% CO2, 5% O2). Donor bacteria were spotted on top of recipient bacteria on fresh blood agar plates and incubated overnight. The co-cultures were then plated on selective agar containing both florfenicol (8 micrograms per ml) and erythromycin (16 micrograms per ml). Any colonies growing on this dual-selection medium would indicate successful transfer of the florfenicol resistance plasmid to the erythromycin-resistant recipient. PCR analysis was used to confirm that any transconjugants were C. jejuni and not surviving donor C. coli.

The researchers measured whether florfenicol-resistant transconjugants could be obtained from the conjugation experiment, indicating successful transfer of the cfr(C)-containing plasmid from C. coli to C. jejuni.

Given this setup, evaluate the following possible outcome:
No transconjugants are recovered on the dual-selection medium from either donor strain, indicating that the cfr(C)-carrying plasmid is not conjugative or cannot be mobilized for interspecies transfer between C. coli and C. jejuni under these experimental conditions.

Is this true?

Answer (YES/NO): NO